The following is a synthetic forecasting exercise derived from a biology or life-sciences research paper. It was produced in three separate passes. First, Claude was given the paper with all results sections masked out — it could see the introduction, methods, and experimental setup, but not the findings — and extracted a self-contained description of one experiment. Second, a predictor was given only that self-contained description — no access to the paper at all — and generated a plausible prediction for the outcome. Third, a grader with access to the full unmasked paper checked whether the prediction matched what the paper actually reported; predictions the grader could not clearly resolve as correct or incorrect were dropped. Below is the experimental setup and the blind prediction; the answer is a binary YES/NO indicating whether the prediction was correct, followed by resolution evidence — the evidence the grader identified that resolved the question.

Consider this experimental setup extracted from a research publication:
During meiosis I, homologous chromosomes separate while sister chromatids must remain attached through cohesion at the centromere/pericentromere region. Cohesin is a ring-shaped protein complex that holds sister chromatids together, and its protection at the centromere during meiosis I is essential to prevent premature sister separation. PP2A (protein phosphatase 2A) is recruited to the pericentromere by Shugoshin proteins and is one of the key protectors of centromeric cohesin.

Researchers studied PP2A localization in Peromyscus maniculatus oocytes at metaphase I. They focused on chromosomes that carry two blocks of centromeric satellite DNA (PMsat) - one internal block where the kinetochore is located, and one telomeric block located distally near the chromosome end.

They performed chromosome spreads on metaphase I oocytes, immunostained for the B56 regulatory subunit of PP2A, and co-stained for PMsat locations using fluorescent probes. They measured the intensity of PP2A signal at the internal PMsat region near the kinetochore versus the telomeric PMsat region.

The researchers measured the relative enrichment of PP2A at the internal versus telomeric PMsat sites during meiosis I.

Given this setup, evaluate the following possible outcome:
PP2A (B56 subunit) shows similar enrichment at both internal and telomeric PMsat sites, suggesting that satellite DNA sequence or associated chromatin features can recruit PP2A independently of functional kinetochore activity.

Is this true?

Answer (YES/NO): NO